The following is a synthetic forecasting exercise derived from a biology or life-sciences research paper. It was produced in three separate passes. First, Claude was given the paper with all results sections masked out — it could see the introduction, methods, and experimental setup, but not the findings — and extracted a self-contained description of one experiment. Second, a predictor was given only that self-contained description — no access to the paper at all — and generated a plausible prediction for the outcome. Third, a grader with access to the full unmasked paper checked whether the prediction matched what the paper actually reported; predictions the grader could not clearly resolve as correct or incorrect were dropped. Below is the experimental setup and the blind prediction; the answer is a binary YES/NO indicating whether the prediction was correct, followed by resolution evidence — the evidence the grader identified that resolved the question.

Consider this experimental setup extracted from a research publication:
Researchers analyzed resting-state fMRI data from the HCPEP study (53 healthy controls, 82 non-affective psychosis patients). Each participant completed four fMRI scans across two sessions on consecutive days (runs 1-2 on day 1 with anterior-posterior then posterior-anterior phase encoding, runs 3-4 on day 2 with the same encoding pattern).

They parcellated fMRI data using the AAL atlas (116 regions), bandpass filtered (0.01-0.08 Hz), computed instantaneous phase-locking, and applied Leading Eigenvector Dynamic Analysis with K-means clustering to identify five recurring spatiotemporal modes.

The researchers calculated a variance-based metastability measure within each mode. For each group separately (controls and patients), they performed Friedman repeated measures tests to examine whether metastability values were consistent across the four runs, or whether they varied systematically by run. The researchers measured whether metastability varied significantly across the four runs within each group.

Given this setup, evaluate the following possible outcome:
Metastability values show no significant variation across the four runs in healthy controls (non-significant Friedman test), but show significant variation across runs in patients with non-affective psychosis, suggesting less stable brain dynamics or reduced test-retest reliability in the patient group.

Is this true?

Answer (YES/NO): YES